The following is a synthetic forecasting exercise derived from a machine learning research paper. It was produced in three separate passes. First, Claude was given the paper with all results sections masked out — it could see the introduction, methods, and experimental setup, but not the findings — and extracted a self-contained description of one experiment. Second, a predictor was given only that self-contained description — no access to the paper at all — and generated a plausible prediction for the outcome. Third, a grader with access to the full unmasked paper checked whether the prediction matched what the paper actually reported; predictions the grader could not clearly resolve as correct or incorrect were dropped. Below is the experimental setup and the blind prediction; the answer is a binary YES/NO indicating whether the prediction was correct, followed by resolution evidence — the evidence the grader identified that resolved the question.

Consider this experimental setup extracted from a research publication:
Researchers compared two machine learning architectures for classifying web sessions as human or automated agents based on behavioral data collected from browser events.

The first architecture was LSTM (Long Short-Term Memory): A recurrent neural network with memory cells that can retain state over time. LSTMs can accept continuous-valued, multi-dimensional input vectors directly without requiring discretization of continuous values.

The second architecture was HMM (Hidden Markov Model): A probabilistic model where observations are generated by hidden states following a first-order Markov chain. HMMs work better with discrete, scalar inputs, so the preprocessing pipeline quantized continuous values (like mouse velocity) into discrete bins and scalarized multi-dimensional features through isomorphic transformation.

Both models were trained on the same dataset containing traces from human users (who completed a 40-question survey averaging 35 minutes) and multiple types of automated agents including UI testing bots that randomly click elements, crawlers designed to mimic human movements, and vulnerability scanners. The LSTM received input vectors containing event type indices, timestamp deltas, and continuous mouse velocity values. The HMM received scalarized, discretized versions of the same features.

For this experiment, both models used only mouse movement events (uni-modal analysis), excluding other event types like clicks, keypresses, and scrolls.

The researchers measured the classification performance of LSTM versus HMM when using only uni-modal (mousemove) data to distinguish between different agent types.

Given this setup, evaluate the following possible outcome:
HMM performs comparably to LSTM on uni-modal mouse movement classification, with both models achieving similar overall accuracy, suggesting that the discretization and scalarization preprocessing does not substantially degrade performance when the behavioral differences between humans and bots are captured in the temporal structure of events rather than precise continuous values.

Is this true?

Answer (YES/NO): YES